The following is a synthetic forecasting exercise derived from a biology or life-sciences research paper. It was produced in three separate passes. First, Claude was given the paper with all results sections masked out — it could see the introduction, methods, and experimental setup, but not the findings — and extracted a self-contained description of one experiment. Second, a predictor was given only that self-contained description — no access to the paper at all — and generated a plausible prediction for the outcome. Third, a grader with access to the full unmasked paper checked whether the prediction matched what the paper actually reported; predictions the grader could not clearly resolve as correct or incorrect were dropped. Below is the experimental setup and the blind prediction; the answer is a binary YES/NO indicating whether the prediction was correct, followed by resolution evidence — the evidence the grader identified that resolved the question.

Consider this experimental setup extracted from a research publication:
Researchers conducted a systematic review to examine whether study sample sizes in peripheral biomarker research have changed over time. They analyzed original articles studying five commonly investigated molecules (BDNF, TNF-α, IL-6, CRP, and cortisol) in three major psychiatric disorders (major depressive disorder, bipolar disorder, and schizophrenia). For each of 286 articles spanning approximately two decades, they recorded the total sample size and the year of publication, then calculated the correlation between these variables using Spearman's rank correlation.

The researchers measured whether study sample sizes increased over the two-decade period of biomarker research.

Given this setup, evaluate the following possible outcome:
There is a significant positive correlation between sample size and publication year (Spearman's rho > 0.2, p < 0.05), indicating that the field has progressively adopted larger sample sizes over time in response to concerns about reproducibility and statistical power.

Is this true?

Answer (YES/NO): YES